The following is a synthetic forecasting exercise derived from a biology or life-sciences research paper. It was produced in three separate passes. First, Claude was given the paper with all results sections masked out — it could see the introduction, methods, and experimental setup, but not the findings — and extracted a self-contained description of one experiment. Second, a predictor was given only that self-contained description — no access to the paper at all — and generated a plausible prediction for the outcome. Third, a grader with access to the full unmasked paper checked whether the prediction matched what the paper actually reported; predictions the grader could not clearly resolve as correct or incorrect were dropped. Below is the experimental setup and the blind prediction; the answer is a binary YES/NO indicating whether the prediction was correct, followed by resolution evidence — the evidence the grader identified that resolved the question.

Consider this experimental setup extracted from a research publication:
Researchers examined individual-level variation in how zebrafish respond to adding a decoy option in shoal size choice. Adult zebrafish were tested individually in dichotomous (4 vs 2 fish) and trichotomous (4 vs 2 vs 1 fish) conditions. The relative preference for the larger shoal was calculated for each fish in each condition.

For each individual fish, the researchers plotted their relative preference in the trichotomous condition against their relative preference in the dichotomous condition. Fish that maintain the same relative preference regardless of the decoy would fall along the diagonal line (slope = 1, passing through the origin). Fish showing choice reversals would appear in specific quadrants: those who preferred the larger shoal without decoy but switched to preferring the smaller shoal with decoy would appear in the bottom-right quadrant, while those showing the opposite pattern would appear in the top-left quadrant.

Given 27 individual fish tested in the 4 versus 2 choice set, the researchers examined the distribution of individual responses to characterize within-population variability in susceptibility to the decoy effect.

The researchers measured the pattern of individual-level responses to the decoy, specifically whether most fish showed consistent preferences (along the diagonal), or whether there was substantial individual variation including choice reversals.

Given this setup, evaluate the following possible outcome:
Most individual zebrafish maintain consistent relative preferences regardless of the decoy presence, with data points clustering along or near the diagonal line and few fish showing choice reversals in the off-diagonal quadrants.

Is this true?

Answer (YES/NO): NO